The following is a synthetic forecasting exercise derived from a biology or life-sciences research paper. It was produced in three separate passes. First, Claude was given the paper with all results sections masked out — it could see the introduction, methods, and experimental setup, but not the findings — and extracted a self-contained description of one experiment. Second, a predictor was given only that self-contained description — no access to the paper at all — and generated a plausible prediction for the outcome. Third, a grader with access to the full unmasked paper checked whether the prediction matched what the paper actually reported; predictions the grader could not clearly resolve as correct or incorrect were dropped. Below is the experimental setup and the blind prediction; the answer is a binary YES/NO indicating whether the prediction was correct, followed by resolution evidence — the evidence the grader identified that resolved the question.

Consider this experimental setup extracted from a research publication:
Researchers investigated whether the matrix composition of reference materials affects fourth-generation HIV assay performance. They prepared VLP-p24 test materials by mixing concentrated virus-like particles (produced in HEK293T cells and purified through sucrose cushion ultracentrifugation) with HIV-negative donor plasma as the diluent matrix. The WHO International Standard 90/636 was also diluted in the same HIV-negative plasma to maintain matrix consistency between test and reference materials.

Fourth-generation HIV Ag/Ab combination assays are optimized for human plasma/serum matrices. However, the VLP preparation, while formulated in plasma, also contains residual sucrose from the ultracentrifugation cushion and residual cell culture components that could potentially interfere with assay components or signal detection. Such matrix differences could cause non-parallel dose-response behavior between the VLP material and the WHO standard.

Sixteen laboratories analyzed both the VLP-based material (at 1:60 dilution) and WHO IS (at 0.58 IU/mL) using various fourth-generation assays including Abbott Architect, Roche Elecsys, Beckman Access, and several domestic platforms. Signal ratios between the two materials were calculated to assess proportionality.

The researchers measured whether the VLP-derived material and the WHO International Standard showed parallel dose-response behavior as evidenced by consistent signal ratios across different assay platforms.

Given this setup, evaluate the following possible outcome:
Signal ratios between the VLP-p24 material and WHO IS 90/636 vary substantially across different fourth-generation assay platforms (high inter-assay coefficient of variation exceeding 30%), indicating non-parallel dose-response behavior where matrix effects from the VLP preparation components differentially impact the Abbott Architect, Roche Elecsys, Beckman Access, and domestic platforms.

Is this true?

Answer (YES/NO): NO